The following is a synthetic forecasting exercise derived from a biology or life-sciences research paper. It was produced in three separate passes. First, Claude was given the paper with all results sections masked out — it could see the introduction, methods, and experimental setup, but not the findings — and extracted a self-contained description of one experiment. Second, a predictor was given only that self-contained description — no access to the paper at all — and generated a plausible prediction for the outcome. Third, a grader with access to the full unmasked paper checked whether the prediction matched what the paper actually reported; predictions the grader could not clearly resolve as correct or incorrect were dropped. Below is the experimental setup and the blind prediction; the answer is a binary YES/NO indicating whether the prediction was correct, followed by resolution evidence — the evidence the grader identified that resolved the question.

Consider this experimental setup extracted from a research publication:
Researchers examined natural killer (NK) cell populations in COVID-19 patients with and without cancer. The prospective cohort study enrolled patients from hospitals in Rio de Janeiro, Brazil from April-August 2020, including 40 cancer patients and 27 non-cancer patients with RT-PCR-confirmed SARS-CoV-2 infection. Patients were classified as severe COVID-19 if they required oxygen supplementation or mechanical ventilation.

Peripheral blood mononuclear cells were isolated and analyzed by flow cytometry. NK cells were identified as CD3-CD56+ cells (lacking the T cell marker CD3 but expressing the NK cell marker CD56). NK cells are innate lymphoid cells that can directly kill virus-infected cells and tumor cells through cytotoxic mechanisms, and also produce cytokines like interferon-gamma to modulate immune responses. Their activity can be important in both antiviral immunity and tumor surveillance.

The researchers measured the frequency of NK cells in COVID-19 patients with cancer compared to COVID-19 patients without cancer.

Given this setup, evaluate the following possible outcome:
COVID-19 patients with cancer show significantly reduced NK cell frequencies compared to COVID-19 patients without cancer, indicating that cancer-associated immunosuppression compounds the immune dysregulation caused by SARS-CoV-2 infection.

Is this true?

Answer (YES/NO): NO